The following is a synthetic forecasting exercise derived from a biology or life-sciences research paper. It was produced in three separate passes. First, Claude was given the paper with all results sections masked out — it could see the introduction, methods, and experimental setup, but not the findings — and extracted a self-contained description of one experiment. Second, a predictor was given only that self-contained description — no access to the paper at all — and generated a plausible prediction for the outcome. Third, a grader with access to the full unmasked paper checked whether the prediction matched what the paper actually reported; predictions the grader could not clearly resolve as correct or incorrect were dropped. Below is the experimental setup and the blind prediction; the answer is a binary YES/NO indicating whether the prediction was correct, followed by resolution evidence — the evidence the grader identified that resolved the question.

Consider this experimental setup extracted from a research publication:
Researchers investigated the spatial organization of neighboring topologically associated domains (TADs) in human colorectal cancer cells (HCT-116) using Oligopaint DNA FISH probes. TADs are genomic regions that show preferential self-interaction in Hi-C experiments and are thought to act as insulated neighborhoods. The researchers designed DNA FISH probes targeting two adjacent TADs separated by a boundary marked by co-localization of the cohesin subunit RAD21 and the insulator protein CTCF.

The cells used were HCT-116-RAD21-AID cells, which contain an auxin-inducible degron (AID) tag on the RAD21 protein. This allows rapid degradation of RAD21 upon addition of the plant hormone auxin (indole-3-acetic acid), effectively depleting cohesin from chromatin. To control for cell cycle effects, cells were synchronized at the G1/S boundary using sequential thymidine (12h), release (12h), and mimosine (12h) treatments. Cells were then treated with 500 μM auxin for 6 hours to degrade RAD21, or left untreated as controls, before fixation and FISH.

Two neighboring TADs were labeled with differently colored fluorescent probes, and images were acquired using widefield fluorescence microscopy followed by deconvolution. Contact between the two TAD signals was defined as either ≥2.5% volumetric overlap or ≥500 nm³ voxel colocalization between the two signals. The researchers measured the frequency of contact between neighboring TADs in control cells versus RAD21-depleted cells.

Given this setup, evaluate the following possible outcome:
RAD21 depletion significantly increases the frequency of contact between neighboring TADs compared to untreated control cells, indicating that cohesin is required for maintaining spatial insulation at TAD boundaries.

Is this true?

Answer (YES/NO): NO